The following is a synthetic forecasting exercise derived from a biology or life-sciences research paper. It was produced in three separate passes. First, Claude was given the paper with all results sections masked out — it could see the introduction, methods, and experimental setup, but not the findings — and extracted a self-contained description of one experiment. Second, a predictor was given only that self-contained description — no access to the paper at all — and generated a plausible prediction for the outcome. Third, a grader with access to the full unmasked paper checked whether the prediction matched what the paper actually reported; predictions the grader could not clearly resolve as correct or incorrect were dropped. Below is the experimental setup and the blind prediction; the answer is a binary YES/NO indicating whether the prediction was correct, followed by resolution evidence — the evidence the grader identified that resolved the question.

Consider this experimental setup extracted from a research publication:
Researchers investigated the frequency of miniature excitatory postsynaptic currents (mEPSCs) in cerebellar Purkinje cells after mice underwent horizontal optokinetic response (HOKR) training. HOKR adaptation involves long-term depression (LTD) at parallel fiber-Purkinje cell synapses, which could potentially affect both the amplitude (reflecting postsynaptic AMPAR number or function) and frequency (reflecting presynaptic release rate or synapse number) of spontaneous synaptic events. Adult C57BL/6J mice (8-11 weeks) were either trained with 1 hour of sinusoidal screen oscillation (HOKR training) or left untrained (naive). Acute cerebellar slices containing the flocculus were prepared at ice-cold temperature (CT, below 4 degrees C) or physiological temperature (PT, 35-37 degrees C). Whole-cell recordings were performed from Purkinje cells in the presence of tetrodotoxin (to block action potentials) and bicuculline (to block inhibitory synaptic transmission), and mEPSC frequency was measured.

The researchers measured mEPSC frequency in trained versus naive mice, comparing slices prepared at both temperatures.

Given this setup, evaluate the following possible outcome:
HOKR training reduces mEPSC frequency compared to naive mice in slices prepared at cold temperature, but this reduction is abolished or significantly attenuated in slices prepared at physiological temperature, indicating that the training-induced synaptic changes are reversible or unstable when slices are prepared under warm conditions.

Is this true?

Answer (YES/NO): NO